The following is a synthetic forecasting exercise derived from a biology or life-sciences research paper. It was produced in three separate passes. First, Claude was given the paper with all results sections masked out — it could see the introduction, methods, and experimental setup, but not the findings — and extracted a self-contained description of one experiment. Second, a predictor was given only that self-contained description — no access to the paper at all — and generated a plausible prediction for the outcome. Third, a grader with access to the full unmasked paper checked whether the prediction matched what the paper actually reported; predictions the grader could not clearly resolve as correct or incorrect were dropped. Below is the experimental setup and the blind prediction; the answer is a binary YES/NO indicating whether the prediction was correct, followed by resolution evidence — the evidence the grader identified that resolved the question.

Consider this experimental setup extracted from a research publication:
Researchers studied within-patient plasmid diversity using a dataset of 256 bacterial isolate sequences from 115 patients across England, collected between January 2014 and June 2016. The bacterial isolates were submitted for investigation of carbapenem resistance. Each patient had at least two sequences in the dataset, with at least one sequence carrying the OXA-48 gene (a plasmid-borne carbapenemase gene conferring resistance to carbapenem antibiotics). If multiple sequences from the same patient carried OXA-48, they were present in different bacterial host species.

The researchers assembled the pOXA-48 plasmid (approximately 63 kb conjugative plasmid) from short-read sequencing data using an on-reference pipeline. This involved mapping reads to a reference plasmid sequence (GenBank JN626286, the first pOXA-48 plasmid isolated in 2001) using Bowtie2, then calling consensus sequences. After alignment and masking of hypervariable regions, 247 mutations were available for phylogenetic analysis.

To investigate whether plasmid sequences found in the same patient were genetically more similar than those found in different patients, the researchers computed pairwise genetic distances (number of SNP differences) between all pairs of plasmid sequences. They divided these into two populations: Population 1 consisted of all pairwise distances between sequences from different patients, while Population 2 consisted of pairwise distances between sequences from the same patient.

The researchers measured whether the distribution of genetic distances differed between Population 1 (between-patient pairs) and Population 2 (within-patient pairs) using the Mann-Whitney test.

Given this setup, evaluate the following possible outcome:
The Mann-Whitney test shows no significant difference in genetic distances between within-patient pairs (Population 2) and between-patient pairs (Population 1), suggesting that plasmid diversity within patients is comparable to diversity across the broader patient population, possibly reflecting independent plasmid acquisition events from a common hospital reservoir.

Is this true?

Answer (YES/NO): NO